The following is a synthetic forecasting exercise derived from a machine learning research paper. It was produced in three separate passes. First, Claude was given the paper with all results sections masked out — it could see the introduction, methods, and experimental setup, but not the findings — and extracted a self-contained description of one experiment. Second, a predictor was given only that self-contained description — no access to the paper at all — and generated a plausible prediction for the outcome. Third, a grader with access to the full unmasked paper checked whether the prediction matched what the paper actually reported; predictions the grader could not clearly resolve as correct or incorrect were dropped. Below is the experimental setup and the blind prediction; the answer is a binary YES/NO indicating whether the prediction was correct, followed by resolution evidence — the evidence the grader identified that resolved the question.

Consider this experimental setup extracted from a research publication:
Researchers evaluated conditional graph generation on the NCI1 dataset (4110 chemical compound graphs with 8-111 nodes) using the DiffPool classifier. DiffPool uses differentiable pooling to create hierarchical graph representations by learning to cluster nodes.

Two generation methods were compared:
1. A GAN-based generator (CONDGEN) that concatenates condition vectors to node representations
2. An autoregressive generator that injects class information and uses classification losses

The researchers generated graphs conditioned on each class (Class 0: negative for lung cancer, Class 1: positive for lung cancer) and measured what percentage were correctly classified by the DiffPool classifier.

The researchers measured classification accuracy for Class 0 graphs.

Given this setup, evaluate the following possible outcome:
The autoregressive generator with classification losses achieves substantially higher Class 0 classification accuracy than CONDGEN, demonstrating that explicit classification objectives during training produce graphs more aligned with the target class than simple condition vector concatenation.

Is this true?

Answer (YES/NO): NO